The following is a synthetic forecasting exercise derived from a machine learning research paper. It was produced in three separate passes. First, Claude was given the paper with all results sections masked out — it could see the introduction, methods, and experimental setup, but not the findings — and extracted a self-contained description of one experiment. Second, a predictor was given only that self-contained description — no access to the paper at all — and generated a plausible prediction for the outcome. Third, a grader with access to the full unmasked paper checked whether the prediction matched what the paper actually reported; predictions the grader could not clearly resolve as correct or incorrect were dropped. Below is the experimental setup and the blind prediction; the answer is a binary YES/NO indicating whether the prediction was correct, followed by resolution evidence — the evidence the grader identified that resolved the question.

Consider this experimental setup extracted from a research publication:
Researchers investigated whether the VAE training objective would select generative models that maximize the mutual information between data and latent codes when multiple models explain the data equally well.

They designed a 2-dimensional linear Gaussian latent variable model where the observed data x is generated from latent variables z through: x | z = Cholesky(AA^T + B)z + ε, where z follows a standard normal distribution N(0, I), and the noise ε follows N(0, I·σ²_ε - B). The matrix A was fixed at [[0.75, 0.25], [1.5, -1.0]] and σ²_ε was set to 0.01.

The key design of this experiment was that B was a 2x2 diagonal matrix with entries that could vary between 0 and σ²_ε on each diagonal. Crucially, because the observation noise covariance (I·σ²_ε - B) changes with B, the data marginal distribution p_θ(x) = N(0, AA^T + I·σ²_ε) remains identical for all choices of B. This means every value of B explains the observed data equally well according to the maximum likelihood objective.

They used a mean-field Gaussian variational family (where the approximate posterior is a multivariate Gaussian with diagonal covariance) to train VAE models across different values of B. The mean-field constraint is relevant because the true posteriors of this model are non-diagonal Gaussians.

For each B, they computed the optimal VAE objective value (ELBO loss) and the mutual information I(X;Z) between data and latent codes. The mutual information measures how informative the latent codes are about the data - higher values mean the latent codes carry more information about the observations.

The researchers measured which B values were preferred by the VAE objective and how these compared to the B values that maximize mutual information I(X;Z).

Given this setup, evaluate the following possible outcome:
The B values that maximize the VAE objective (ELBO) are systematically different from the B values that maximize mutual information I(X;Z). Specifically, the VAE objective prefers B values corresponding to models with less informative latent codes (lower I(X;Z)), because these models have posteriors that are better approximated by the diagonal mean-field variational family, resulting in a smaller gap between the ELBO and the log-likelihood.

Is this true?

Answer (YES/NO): NO